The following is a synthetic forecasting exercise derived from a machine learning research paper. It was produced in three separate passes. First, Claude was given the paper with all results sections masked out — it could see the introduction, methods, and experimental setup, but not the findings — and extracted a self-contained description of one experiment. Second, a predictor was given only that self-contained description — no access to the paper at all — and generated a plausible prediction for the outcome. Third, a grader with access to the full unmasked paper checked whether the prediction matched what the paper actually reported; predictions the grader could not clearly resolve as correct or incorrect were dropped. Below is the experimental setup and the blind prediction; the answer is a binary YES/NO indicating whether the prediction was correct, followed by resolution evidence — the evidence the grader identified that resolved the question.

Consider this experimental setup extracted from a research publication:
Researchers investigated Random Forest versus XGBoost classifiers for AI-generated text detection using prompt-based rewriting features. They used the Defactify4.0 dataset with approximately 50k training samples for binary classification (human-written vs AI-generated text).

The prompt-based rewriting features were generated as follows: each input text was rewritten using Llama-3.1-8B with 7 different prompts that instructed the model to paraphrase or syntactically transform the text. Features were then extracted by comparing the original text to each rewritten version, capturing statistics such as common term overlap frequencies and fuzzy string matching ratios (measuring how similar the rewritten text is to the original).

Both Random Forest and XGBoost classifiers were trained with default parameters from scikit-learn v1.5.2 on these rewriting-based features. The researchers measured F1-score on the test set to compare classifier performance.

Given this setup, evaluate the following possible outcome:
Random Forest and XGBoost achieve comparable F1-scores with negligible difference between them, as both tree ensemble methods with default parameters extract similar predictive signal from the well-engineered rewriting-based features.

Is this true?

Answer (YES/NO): NO